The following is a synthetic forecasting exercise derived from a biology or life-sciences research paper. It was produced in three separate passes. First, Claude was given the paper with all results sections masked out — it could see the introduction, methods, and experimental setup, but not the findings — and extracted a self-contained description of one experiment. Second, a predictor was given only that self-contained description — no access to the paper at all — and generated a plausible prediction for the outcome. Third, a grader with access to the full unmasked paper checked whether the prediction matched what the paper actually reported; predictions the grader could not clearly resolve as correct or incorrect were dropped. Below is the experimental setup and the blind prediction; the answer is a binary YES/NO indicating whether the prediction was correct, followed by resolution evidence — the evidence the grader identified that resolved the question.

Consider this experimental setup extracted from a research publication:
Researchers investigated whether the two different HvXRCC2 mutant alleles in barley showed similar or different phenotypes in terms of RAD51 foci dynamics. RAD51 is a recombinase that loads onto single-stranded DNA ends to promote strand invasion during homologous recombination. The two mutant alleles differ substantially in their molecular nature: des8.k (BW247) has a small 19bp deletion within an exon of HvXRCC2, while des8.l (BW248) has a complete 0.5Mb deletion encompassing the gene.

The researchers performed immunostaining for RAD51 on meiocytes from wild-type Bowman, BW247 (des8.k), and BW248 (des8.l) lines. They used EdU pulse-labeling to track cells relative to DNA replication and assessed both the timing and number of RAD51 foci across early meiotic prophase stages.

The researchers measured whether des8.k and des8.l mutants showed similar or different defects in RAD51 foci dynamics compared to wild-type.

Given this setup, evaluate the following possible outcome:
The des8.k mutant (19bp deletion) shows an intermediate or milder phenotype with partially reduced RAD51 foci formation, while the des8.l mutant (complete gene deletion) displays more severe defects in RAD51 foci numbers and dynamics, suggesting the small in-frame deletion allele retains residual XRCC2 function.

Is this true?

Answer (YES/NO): NO